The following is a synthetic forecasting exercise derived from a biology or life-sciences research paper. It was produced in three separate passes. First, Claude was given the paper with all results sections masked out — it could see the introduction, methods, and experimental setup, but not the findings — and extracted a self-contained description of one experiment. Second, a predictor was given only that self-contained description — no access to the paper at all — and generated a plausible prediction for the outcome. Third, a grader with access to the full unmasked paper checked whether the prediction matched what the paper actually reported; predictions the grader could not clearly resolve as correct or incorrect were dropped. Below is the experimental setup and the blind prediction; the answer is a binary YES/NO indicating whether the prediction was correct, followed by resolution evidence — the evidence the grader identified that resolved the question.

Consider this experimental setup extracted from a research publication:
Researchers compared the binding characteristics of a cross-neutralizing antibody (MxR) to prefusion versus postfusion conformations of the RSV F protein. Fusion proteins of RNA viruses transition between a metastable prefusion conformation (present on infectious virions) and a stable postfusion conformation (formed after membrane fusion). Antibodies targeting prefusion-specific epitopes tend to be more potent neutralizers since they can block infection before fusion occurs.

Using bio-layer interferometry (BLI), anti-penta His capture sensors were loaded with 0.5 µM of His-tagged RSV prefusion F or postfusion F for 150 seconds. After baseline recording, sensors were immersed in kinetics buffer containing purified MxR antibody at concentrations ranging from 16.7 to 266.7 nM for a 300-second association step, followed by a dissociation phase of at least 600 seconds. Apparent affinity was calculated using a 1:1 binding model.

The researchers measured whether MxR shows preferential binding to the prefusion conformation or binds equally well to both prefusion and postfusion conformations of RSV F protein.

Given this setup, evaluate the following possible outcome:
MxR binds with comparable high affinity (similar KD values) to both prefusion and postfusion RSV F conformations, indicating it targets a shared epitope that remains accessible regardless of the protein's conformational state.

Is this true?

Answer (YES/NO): NO